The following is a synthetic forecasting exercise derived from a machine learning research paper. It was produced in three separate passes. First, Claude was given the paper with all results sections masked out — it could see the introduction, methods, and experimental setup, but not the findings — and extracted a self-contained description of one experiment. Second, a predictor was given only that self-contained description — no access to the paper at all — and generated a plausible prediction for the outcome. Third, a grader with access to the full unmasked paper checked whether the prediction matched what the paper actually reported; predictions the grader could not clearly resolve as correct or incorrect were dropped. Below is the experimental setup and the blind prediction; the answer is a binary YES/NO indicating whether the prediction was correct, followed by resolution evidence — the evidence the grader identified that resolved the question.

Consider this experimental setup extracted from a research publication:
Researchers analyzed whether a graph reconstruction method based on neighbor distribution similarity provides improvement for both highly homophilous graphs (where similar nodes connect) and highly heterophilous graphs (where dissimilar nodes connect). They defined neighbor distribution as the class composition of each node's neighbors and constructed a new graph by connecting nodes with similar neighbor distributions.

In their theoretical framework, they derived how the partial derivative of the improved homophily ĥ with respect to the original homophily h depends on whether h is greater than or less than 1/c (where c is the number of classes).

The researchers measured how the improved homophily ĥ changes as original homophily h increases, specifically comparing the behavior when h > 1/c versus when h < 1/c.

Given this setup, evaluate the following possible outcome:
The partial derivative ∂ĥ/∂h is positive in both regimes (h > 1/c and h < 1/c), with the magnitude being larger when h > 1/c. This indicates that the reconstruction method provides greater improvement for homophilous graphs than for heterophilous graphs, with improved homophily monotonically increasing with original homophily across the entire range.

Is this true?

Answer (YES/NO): NO